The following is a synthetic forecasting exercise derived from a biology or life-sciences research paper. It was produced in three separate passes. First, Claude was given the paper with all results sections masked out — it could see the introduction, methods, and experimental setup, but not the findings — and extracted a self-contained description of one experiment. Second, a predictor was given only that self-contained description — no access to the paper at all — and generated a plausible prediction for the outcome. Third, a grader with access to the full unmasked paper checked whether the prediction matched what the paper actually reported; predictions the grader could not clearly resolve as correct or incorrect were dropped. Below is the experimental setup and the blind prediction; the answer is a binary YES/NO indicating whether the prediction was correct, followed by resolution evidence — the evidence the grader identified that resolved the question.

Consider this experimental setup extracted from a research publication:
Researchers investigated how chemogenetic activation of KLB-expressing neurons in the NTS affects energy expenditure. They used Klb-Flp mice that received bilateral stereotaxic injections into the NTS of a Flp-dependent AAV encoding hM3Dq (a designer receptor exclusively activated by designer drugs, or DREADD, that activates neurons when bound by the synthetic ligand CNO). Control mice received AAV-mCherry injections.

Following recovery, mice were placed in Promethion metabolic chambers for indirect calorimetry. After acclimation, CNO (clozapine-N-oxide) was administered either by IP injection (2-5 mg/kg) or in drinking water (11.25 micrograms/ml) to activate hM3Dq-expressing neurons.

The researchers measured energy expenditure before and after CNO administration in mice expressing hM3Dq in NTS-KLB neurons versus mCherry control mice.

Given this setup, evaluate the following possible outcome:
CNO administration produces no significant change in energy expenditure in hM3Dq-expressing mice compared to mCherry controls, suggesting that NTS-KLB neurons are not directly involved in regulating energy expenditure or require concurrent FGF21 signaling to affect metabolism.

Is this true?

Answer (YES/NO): NO